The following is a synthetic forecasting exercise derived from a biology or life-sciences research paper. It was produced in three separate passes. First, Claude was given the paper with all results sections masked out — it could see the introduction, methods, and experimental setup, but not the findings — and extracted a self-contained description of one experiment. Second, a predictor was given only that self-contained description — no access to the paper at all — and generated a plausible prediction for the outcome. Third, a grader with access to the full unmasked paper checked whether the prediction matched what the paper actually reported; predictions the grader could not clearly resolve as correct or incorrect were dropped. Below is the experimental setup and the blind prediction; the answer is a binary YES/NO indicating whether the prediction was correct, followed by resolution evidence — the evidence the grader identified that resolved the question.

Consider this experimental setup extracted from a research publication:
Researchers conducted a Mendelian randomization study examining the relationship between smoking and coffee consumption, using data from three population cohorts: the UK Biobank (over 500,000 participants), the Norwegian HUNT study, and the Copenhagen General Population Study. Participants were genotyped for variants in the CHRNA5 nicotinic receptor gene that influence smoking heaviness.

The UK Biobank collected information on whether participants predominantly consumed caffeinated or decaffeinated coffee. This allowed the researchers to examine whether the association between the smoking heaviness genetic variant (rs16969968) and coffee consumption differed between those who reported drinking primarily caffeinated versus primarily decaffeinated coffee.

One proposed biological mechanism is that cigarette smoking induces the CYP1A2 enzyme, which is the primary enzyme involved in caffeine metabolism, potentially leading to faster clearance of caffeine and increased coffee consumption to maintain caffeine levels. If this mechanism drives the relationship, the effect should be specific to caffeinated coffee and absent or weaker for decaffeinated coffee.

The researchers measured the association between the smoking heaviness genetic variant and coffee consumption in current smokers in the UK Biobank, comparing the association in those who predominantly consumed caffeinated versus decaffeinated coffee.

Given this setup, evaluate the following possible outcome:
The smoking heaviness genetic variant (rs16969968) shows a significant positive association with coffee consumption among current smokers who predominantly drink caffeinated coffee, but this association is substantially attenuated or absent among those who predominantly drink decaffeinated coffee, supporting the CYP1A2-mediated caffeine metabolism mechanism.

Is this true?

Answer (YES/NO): NO